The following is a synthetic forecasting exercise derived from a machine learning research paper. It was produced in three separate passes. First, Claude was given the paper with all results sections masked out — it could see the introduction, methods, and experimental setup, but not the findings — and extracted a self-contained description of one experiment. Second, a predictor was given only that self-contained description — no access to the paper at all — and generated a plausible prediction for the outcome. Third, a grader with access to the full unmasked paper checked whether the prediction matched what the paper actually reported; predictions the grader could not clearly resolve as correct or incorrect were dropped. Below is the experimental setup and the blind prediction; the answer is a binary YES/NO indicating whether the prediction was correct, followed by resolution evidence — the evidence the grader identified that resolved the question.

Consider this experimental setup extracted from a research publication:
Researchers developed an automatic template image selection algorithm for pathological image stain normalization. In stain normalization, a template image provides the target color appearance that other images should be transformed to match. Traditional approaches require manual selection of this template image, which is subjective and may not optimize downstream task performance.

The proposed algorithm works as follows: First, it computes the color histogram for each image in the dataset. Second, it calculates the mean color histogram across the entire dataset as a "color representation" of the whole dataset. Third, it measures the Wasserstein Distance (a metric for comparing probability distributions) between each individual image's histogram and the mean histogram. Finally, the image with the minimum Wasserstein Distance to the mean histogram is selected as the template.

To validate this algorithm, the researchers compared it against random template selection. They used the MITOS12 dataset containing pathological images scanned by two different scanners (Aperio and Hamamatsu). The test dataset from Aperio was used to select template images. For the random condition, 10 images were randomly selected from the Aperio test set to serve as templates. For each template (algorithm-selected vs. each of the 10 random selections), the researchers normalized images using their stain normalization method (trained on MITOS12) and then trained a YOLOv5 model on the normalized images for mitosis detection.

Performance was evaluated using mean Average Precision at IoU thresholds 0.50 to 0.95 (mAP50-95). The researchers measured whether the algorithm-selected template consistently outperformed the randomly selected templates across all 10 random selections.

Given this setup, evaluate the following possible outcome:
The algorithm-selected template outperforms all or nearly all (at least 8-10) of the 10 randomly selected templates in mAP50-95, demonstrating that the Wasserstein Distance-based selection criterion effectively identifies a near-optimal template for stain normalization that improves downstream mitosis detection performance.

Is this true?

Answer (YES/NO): YES